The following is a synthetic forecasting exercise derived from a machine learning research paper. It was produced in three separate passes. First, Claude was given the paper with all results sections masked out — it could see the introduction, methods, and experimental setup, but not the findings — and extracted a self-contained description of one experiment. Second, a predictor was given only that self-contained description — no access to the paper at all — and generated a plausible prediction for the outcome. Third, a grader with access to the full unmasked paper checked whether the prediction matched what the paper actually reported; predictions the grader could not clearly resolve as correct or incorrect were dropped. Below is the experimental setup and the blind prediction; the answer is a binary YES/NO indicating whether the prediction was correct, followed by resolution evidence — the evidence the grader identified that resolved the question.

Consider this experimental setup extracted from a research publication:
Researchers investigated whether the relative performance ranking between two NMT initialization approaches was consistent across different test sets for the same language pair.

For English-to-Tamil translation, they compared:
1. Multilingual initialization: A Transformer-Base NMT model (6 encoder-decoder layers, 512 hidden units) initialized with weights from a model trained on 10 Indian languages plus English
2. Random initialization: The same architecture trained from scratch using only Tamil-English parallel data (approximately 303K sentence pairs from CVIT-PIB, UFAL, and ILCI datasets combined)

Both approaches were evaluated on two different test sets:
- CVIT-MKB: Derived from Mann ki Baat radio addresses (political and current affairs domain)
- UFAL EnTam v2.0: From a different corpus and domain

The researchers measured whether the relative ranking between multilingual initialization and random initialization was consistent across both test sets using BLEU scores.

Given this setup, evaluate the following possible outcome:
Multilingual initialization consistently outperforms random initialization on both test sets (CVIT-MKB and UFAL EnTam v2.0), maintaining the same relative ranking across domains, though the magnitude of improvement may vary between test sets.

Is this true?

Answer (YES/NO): YES